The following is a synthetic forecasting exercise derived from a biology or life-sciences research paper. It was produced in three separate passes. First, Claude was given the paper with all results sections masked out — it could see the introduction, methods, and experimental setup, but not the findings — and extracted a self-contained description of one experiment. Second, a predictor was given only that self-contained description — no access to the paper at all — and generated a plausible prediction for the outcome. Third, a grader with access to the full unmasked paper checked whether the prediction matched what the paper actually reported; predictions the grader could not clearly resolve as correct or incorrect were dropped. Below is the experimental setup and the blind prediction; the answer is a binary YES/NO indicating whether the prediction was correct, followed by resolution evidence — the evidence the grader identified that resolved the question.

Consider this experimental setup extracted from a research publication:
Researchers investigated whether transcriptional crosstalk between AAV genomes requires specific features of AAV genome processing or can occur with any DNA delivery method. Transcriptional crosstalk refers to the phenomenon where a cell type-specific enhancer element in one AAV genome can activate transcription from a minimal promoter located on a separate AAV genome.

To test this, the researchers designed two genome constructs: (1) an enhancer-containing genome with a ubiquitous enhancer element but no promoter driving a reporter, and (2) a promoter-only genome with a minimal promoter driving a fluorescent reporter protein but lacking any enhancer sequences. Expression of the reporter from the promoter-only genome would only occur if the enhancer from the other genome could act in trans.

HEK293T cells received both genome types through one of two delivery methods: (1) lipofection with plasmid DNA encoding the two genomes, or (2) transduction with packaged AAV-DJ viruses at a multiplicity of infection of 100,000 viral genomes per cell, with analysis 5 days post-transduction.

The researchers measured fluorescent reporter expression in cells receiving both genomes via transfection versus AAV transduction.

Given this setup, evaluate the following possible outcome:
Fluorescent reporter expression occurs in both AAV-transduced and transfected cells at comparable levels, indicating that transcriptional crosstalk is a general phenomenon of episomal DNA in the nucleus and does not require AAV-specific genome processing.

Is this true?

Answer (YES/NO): NO